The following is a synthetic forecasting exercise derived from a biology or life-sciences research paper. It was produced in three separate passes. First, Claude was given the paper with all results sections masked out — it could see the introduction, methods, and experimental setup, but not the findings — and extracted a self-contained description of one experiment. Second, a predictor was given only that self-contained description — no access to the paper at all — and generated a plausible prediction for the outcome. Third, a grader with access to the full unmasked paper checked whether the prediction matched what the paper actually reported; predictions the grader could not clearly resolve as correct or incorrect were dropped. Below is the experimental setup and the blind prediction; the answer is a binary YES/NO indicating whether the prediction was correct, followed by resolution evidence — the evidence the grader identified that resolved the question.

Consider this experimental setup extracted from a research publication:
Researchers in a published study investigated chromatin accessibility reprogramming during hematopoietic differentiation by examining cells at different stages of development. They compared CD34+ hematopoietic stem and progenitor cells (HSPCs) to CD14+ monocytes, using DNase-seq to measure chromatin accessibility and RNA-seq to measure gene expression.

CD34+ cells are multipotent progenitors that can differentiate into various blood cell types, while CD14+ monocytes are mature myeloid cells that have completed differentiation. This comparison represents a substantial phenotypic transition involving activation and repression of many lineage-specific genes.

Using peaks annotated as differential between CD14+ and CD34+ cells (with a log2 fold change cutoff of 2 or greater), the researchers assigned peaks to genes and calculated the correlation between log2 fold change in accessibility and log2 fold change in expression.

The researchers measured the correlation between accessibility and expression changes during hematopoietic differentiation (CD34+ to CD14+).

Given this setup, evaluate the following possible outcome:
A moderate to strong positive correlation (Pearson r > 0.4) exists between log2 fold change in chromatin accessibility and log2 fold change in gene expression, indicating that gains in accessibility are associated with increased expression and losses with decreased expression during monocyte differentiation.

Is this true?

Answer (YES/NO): NO